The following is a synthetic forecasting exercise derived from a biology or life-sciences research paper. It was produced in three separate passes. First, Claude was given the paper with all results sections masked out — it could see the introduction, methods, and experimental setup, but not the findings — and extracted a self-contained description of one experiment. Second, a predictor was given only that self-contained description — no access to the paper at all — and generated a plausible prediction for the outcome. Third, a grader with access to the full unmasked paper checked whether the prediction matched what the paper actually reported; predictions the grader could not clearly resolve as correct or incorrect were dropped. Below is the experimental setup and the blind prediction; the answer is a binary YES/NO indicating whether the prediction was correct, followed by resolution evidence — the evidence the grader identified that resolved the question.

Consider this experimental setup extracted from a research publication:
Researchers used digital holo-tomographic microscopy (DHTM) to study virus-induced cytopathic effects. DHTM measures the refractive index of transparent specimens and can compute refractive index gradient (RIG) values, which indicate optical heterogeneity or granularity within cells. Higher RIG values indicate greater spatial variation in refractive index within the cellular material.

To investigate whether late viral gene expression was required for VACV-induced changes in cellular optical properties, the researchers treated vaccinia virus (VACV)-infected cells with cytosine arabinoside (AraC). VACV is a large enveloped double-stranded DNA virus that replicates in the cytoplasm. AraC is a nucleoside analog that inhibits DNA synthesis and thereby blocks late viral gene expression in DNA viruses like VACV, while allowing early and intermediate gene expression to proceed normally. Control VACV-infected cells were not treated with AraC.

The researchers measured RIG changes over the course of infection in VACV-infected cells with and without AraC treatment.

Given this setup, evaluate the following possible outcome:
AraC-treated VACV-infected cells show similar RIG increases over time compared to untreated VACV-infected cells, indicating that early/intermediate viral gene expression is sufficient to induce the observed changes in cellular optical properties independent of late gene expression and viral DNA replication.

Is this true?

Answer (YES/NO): NO